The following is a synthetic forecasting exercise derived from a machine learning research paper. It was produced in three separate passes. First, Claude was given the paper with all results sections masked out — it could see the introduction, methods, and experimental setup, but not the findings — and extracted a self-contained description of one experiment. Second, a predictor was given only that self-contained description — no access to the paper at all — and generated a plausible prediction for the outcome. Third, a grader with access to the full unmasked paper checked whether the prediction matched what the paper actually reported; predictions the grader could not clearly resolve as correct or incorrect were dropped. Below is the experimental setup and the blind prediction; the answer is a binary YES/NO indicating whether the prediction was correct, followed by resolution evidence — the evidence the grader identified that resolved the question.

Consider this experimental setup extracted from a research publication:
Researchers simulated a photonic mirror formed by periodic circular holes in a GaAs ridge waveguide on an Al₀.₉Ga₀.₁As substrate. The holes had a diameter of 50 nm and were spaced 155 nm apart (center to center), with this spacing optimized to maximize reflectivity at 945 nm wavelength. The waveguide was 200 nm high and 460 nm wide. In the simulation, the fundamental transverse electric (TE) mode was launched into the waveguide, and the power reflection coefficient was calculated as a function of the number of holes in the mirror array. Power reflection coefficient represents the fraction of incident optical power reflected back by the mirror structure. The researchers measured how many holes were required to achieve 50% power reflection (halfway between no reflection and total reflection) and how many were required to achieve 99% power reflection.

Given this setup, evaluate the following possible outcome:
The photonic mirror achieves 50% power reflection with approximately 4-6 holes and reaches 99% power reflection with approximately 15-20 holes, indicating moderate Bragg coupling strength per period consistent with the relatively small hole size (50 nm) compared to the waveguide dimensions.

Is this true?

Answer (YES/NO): NO